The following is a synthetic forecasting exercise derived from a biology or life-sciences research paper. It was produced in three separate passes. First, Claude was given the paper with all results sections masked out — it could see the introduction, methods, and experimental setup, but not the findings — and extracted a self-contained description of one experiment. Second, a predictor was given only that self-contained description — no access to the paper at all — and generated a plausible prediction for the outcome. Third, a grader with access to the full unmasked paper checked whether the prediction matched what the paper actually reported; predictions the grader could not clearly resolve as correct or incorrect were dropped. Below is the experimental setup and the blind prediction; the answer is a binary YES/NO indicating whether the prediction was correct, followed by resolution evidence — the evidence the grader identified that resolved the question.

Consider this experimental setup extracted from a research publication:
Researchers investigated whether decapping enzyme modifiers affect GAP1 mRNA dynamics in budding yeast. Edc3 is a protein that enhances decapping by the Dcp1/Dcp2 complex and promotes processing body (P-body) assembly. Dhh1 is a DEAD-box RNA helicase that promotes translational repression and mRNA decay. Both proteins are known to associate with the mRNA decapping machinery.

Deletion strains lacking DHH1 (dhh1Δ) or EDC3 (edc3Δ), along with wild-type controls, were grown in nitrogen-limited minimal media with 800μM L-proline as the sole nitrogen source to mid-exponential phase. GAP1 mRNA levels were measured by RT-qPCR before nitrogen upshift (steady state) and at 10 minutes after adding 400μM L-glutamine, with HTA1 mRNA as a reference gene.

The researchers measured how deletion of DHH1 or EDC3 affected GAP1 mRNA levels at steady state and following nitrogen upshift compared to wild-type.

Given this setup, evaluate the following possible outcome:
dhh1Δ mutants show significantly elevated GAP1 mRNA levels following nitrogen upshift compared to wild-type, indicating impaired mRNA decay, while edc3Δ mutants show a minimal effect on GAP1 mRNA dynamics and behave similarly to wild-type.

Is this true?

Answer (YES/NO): NO